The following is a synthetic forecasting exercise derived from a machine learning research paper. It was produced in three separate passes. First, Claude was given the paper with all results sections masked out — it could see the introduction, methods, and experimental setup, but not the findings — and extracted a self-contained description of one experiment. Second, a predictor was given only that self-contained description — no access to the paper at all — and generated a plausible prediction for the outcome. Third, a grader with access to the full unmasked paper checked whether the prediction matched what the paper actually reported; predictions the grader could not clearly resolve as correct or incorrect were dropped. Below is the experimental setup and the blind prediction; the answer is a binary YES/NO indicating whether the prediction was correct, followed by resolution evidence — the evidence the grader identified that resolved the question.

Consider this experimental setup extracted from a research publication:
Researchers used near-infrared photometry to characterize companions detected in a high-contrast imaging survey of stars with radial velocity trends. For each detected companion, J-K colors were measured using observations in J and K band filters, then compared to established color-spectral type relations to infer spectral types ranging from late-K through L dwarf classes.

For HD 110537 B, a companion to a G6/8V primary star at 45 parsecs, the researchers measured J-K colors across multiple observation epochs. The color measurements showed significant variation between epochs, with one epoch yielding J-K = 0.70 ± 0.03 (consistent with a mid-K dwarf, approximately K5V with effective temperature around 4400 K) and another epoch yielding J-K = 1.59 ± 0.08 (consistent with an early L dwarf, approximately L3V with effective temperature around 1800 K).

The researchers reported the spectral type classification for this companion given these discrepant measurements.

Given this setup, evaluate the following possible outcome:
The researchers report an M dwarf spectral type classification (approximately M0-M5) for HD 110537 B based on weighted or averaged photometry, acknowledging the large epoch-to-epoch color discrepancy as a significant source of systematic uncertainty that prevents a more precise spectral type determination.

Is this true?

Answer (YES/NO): NO